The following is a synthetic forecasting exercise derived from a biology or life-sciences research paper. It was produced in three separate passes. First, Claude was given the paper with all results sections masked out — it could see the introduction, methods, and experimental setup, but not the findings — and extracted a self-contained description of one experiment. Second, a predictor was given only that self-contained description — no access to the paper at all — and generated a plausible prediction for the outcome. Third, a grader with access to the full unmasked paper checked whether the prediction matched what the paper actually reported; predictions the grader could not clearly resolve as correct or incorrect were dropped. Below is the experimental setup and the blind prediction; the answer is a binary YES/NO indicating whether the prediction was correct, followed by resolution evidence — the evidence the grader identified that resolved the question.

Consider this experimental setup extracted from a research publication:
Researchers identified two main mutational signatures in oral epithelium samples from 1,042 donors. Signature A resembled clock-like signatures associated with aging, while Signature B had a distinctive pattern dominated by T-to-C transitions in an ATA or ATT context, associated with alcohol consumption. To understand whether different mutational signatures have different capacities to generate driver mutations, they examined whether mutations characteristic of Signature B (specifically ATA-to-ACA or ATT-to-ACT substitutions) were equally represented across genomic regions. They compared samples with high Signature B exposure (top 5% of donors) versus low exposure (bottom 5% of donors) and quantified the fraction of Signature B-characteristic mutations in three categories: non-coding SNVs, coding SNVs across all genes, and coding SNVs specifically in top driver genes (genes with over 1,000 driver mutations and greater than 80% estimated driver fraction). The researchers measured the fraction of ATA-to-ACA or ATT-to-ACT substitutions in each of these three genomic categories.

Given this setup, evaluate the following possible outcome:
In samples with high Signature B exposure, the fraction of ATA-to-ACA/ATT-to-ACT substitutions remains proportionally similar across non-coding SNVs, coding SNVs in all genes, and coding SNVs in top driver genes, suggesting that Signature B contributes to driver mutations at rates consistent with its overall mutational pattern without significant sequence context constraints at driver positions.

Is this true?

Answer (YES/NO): NO